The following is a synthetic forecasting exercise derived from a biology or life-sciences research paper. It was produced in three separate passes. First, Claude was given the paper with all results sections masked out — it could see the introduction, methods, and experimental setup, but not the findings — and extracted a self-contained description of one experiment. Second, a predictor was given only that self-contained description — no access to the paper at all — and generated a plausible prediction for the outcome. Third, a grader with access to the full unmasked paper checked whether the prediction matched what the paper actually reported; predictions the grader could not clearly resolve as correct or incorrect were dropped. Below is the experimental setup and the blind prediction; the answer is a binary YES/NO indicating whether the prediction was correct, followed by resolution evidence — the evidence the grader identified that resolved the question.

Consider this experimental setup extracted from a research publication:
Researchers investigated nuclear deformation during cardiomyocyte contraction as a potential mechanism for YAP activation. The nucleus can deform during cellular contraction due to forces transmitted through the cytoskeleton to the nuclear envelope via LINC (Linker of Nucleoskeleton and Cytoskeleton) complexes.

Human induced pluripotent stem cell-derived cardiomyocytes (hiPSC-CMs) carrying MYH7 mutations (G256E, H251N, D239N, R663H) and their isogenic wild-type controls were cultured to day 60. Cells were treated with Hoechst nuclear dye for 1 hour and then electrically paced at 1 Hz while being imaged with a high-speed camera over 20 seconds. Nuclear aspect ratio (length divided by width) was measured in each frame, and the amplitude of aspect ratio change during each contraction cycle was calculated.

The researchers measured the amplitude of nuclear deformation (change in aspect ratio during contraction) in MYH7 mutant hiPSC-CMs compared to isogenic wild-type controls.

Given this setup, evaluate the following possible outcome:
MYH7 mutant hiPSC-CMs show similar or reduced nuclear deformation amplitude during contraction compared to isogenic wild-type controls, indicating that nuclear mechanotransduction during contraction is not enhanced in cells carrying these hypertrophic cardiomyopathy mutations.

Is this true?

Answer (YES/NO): NO